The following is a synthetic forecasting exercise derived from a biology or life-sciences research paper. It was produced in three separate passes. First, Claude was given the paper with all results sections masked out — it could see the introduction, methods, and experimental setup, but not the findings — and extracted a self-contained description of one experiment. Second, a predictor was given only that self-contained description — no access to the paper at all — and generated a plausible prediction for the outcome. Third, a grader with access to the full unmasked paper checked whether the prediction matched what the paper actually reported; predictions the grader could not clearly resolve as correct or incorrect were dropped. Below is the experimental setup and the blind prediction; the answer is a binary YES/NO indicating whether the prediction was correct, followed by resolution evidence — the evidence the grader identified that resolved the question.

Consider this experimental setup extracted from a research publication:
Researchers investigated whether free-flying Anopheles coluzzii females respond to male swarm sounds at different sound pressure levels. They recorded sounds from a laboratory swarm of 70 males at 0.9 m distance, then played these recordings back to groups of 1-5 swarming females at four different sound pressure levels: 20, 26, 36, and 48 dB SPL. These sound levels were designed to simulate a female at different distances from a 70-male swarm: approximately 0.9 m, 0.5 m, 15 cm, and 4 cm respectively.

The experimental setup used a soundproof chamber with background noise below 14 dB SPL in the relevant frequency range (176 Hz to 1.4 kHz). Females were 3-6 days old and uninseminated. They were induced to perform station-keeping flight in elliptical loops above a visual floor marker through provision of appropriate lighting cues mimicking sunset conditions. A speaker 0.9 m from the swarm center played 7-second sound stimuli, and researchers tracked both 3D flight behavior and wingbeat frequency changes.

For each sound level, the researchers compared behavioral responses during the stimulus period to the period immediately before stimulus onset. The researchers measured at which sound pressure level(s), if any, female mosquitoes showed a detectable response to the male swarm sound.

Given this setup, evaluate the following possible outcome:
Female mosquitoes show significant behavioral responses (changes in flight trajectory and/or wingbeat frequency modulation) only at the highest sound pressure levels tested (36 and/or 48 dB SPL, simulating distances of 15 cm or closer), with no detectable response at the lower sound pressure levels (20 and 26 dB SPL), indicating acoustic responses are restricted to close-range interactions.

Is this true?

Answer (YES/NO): NO